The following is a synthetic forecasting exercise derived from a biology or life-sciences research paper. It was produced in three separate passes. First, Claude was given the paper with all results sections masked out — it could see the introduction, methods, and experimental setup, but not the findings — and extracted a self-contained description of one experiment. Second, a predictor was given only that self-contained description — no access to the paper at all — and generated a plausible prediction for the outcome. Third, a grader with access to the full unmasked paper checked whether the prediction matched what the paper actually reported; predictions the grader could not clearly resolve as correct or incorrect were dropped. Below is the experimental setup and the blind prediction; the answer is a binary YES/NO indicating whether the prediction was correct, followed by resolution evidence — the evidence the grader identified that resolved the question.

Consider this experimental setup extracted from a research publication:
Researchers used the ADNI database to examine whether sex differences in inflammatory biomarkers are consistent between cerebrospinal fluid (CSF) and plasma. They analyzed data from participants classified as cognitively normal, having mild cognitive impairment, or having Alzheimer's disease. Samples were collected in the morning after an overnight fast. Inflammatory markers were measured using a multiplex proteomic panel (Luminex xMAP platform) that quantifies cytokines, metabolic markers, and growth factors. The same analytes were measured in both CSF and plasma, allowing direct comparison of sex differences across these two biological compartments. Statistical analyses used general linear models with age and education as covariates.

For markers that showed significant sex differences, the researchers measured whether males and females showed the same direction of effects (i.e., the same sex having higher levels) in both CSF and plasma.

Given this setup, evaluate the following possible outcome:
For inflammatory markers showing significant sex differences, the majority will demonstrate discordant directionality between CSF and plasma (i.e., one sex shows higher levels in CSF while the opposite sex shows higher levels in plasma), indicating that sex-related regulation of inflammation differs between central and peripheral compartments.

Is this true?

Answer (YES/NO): YES